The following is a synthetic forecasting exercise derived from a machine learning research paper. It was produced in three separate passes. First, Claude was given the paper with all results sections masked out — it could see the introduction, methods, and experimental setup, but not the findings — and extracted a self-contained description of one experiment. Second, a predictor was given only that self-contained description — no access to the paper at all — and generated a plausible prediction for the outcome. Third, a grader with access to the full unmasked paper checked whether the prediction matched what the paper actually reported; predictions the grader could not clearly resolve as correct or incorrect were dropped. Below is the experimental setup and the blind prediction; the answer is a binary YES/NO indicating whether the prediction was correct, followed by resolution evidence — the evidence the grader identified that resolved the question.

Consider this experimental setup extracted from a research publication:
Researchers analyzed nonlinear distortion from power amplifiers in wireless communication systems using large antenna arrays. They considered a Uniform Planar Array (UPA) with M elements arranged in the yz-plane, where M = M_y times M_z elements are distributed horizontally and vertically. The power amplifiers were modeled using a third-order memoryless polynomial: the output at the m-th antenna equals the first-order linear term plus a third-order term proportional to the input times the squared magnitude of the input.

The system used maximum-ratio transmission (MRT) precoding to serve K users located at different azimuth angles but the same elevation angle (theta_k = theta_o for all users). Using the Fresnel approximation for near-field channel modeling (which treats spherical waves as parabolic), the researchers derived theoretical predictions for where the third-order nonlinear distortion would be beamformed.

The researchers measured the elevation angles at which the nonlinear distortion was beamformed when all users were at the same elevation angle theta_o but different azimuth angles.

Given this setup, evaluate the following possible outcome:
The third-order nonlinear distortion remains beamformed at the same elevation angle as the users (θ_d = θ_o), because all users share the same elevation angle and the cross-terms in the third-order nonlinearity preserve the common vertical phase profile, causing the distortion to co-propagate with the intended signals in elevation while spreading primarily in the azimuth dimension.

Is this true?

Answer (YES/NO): YES